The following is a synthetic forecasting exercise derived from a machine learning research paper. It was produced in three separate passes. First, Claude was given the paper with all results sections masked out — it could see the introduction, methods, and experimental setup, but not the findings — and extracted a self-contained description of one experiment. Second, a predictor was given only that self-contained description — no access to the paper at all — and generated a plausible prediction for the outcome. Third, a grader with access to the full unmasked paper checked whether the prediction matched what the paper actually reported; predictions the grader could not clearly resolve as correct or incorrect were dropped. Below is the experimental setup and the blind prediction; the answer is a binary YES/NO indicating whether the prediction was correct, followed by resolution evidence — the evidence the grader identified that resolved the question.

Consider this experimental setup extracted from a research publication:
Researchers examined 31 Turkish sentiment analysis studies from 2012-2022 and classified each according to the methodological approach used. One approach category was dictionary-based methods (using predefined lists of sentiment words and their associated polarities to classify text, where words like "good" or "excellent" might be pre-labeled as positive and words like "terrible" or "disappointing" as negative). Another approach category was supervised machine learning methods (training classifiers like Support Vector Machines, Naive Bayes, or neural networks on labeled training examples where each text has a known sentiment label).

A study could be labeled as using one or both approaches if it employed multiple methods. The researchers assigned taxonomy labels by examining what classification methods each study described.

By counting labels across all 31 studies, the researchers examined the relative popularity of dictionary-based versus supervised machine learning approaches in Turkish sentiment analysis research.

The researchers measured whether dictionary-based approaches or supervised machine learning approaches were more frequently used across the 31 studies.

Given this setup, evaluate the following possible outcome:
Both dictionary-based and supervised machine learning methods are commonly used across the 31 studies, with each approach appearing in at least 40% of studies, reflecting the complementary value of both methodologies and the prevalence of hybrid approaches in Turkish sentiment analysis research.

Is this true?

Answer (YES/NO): YES